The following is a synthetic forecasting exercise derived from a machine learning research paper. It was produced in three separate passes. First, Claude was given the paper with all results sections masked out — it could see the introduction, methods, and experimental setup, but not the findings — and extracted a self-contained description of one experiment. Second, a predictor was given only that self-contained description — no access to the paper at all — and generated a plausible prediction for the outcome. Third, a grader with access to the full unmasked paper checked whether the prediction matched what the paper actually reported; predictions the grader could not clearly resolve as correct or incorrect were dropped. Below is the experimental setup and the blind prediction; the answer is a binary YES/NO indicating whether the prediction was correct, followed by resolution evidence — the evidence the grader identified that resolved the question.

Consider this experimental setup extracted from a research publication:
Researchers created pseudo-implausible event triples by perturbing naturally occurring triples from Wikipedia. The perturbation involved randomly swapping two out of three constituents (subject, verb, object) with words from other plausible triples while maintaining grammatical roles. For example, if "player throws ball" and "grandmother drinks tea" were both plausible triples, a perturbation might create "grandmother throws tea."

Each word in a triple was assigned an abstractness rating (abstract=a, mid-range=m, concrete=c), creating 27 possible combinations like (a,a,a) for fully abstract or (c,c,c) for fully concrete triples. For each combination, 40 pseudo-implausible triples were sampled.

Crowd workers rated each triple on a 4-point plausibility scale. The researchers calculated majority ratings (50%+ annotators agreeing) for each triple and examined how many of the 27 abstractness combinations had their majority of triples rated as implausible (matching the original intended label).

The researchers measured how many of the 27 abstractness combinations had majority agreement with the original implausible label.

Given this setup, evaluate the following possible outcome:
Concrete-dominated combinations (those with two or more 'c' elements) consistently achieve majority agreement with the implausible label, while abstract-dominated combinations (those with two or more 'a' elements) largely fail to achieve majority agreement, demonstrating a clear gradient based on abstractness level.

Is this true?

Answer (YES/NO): NO